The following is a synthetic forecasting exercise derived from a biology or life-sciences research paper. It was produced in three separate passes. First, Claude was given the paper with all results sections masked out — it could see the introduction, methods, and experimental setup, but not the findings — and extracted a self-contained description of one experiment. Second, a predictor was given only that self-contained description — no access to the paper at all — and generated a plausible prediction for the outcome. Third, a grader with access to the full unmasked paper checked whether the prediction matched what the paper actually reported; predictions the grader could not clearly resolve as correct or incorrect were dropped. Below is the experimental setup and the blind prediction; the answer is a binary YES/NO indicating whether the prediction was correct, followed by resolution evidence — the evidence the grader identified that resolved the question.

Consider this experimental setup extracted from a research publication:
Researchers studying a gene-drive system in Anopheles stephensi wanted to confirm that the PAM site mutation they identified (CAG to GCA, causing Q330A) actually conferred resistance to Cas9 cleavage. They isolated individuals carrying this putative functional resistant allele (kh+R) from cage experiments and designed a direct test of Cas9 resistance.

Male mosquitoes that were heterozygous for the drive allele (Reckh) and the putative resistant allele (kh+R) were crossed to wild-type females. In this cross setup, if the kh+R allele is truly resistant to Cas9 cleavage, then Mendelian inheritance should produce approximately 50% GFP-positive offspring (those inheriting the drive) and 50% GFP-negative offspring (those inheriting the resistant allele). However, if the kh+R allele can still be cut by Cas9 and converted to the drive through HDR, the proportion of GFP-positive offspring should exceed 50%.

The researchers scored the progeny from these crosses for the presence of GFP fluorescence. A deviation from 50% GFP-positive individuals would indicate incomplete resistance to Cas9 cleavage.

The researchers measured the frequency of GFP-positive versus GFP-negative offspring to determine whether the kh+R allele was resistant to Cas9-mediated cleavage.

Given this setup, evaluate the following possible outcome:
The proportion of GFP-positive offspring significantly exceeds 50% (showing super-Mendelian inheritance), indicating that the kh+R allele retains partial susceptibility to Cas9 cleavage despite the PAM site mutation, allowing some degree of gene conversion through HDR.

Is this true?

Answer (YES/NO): NO